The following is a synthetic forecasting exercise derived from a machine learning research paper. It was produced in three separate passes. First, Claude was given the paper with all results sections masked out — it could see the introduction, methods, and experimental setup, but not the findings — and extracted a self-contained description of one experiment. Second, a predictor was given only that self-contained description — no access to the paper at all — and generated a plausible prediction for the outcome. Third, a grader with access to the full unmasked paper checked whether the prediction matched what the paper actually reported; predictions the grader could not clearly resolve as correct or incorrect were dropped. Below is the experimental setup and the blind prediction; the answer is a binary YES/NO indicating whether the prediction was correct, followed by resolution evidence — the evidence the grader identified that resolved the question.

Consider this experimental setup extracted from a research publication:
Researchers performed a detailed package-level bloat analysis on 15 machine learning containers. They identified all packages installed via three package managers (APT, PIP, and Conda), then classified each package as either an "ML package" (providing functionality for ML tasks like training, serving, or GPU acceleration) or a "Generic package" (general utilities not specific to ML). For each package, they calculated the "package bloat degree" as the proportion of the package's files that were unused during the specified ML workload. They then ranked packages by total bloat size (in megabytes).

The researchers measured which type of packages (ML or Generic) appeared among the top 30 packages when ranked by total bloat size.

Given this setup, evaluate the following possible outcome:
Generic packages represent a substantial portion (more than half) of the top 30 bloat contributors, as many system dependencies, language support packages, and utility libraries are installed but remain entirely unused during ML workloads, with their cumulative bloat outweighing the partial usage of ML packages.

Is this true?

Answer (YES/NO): NO